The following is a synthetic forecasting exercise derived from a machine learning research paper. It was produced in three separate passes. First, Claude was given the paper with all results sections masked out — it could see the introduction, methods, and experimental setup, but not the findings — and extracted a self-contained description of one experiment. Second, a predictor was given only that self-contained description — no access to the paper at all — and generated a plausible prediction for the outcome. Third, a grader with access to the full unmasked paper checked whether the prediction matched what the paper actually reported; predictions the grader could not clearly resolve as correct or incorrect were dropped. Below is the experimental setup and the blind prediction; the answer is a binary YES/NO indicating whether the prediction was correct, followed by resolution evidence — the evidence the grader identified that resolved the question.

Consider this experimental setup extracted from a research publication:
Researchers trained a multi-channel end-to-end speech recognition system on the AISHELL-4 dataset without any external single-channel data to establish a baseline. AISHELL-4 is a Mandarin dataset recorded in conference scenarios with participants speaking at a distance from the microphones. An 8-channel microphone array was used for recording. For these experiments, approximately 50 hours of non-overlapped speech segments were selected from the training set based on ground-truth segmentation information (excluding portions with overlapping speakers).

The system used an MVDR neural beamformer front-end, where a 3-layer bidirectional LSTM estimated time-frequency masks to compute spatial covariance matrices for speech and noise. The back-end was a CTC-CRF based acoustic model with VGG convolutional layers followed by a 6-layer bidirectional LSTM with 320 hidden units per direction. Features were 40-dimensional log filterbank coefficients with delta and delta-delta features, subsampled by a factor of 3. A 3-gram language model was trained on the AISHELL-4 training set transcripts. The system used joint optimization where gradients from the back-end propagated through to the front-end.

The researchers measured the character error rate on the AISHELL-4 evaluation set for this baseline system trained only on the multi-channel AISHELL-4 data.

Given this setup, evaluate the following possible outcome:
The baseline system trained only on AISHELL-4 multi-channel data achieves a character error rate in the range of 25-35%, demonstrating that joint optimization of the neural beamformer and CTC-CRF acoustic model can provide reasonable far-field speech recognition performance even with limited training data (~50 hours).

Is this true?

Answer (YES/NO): NO